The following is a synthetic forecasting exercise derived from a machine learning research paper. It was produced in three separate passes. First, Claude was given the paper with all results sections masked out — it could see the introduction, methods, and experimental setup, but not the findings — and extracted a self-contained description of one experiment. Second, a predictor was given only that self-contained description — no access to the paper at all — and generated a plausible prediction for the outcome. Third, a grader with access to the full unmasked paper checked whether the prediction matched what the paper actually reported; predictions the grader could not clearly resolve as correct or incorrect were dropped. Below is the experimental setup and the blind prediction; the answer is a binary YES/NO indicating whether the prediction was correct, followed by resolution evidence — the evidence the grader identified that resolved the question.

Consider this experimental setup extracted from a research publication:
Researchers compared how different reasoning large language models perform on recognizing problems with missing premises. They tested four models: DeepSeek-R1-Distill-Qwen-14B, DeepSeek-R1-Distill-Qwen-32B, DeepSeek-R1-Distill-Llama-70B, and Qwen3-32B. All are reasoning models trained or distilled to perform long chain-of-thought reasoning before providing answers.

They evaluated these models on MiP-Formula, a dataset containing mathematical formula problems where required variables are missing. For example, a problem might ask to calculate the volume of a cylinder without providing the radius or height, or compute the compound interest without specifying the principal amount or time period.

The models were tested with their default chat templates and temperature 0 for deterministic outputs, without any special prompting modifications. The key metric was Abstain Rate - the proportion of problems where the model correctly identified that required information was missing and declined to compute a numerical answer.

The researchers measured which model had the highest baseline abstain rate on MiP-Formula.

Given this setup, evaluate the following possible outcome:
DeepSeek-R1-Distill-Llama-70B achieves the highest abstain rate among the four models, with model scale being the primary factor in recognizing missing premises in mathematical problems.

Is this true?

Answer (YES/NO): NO